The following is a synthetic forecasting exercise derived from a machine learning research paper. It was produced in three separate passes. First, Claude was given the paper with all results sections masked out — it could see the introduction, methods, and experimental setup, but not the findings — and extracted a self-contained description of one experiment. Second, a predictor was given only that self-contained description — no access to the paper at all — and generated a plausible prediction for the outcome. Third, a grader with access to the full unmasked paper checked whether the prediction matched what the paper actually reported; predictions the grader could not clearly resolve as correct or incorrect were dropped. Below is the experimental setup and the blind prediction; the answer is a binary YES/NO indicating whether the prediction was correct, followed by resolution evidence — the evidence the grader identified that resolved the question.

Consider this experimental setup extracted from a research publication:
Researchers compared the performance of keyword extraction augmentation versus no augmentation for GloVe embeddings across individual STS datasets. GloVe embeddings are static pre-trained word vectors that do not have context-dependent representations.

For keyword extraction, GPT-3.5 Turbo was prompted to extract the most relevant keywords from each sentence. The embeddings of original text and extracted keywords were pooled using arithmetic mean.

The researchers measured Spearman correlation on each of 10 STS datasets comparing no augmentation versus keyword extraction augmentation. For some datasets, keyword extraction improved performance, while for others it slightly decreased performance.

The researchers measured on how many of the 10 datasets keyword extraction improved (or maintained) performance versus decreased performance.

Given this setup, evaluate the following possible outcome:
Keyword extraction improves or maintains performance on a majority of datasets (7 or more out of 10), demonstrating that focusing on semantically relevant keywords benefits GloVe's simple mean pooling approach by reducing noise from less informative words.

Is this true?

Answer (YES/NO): YES